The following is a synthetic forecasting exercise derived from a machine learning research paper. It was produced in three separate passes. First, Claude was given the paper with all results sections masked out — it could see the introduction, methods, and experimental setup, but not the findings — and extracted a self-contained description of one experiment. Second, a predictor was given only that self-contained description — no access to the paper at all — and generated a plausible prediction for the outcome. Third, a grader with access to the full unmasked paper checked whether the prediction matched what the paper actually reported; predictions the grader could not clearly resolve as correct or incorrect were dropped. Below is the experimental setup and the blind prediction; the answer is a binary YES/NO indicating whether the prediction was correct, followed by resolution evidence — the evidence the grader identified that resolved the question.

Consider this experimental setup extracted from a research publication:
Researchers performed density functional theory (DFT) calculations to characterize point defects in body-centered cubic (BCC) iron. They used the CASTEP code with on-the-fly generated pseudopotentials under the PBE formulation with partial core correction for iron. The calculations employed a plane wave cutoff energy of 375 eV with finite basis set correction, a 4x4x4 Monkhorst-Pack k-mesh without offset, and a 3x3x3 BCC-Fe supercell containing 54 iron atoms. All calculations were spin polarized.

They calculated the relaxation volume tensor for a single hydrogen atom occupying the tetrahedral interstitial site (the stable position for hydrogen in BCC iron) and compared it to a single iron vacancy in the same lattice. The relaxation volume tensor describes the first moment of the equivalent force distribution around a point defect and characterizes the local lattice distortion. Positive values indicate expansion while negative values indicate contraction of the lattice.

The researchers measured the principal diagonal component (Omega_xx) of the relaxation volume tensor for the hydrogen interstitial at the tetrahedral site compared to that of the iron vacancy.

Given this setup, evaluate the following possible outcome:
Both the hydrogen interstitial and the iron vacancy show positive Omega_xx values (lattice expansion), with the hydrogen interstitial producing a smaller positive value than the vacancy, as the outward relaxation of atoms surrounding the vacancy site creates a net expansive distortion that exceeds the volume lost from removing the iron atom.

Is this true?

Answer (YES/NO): NO